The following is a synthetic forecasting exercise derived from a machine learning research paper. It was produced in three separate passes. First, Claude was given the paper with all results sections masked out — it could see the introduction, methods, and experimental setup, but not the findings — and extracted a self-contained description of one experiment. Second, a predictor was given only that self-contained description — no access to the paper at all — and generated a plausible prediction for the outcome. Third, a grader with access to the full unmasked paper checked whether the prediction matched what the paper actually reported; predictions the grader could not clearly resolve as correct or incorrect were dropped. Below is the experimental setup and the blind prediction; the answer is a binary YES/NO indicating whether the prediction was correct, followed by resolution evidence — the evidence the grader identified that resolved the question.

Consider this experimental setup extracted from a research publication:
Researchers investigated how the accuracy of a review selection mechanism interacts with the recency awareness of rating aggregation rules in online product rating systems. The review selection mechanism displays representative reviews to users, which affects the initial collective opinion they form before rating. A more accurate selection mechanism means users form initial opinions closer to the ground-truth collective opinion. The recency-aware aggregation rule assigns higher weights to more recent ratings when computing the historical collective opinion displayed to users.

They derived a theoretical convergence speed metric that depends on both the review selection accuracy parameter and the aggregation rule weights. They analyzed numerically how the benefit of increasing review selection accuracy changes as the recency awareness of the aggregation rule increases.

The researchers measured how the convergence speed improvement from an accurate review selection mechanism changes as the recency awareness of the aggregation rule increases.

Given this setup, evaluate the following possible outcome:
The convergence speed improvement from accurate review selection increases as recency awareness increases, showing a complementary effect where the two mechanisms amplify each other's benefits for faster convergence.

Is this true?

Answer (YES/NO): NO